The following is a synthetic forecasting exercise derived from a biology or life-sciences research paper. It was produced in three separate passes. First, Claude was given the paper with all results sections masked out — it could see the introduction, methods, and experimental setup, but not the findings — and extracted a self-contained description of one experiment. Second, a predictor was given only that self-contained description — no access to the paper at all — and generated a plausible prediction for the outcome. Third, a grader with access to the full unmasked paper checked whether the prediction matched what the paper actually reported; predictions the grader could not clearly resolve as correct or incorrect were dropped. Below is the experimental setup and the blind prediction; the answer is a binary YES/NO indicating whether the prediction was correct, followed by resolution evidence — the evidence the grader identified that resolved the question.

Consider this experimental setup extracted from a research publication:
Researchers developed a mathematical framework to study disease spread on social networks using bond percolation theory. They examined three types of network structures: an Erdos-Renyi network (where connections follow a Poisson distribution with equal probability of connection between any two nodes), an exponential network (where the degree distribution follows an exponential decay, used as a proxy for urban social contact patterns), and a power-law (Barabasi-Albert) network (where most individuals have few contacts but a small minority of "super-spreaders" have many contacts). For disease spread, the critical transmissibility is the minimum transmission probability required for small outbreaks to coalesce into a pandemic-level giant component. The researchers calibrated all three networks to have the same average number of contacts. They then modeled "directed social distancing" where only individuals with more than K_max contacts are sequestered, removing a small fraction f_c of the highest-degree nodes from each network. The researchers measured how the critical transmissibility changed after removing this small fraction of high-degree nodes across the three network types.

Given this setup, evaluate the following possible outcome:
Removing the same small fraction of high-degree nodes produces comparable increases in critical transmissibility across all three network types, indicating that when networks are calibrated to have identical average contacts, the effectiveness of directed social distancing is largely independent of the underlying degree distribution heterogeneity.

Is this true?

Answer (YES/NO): NO